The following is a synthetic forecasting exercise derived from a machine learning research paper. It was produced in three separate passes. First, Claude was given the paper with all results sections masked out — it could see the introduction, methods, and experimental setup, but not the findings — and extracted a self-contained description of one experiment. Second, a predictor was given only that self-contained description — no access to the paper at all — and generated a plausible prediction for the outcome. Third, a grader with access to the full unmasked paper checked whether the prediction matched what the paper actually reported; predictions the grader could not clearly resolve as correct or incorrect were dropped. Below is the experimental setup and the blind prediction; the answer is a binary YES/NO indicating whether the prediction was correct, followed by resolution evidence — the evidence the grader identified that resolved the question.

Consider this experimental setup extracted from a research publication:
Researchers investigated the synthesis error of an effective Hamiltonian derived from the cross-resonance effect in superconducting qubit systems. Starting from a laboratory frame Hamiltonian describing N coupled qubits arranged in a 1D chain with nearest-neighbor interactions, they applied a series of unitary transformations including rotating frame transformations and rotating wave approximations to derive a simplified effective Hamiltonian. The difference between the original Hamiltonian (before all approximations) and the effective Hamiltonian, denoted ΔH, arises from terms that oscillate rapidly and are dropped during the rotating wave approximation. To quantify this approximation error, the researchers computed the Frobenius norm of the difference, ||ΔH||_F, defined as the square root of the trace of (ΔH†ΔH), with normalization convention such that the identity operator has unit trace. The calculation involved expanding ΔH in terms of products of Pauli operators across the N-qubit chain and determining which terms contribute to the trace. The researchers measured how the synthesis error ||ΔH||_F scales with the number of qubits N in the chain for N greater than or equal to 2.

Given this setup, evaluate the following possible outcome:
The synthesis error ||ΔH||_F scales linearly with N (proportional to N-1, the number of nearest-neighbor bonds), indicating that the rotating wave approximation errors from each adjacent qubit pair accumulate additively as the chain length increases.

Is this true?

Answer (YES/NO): NO